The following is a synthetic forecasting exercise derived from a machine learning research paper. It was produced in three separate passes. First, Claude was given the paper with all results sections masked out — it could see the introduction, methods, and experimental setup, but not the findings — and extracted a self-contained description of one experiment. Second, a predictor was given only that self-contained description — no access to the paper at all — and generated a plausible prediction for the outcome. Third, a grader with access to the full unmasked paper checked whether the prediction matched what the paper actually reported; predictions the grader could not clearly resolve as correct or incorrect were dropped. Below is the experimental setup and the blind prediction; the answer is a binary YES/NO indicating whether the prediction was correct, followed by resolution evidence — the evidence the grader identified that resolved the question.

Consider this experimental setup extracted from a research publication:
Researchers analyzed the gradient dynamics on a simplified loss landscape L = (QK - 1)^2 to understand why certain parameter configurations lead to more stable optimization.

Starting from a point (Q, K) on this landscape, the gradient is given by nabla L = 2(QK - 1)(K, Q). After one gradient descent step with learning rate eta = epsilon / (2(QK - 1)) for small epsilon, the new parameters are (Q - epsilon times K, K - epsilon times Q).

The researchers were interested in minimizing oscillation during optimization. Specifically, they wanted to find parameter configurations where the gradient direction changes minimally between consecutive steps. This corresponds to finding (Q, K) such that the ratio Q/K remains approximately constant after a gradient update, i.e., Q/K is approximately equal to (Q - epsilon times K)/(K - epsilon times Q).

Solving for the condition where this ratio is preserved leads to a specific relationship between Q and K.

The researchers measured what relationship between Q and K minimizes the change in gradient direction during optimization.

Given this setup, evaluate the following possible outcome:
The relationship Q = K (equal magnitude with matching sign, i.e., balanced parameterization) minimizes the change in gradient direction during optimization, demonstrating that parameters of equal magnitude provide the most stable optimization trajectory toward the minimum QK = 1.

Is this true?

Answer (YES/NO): NO